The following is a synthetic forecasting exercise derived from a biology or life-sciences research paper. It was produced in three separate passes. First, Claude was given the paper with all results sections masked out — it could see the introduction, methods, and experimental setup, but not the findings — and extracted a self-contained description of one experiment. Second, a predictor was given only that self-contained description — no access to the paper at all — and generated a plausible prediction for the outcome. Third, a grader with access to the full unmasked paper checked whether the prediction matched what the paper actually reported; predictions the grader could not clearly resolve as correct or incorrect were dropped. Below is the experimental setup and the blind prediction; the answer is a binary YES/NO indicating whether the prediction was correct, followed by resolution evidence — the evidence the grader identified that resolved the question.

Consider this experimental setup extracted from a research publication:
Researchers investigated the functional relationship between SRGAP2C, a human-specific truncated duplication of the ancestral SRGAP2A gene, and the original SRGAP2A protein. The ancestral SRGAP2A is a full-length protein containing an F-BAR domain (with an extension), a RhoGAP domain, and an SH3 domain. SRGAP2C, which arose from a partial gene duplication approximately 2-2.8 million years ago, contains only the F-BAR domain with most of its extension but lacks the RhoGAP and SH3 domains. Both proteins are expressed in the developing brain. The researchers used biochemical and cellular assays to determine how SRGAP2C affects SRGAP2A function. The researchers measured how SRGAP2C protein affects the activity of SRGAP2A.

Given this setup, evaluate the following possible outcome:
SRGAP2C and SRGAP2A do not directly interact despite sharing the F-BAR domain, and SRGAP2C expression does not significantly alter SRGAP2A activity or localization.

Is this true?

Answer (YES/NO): NO